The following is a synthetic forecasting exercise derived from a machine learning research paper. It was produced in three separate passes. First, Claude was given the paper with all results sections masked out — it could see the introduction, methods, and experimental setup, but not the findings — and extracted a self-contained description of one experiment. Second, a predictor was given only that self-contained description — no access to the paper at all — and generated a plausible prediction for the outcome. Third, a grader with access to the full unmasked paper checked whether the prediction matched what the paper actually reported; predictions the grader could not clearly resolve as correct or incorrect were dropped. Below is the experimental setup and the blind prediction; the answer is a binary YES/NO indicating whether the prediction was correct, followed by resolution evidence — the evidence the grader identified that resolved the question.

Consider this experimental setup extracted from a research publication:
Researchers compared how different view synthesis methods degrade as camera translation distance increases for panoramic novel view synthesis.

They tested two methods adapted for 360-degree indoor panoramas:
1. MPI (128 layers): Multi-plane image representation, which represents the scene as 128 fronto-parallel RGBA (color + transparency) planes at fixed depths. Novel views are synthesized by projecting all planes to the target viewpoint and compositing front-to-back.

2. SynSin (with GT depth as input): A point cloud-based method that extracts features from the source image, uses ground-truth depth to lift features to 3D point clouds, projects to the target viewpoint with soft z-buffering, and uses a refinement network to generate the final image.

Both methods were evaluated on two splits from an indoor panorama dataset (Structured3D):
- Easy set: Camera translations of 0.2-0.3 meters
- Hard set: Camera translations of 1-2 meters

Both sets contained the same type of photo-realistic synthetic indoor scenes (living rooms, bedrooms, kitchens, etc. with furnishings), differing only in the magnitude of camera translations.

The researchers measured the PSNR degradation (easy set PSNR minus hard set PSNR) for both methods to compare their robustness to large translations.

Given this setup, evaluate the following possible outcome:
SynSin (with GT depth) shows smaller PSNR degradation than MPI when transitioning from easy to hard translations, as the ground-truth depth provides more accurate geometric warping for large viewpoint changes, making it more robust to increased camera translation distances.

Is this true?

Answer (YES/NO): YES